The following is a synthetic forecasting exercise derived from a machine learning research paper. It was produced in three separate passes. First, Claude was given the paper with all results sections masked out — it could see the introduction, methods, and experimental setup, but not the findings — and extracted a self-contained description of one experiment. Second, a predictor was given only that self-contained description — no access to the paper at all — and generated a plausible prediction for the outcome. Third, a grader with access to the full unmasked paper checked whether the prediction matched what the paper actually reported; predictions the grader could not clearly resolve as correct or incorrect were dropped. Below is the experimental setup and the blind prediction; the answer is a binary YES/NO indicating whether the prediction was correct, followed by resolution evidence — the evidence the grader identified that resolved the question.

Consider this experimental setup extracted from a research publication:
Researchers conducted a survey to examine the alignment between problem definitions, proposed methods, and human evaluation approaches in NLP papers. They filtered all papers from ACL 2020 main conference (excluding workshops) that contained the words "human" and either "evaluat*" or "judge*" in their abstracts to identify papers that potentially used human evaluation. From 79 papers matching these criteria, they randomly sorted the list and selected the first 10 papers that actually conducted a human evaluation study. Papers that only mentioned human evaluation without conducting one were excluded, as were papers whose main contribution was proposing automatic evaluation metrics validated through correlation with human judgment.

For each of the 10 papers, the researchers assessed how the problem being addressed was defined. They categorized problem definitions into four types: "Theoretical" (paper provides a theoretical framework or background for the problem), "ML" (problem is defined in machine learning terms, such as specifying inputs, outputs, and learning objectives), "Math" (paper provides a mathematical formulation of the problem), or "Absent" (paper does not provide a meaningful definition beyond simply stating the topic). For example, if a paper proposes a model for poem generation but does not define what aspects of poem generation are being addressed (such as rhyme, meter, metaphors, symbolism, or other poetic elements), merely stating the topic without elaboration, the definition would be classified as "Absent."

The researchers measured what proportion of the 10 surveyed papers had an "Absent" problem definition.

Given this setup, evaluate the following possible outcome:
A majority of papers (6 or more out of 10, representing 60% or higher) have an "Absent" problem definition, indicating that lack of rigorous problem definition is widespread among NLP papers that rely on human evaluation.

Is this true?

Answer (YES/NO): YES